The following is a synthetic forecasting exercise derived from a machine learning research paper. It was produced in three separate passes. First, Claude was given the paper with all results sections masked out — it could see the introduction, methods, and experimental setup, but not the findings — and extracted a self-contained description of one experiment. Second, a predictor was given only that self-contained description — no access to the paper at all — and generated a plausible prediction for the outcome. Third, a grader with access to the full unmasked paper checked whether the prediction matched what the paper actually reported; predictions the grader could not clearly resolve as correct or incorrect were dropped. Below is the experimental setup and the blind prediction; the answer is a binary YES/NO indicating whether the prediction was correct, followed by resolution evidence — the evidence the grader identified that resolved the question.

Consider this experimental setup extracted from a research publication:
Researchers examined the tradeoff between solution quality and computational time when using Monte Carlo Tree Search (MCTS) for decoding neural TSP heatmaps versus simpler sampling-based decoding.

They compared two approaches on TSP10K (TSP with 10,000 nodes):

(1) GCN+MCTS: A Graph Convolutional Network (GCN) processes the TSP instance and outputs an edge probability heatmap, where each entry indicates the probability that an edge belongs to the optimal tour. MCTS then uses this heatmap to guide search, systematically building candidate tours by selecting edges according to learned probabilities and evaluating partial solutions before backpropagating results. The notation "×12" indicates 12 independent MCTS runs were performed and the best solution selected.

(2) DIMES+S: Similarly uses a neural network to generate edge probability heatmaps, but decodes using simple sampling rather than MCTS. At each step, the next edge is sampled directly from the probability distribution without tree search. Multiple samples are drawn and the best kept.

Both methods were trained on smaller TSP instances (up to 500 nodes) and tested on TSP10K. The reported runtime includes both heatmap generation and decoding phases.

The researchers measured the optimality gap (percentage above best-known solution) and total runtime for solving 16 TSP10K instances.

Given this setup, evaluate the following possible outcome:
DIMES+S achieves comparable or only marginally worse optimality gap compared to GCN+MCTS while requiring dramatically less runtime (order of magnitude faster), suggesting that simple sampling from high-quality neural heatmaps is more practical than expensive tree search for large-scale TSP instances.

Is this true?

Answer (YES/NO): NO